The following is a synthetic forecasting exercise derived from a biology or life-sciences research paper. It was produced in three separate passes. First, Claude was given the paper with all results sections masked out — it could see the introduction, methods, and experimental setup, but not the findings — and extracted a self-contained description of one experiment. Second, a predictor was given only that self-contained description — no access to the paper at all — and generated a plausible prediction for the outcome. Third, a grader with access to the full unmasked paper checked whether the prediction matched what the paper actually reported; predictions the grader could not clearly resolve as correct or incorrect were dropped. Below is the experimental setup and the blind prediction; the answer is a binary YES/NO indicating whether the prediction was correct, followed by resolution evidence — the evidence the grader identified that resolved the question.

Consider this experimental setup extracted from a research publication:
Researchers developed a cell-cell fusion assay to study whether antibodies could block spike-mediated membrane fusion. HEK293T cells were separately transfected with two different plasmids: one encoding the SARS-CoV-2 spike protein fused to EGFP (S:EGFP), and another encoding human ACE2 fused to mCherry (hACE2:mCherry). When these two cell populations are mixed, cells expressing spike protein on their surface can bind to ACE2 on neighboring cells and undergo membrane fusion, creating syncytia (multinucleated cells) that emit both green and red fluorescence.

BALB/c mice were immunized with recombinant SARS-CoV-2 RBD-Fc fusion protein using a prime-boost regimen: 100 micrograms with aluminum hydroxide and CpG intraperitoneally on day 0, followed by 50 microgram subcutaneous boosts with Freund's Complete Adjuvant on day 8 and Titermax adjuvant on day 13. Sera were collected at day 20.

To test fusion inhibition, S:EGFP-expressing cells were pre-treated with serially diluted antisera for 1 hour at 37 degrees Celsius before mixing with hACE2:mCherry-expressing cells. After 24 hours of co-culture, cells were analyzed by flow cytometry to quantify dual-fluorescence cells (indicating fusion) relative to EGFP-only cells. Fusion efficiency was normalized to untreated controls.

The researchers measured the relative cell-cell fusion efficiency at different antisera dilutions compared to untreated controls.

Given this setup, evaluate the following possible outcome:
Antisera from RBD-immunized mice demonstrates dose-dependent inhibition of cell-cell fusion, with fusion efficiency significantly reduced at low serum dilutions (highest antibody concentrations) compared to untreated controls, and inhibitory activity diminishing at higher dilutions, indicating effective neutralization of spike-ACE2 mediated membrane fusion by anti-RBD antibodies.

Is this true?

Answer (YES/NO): YES